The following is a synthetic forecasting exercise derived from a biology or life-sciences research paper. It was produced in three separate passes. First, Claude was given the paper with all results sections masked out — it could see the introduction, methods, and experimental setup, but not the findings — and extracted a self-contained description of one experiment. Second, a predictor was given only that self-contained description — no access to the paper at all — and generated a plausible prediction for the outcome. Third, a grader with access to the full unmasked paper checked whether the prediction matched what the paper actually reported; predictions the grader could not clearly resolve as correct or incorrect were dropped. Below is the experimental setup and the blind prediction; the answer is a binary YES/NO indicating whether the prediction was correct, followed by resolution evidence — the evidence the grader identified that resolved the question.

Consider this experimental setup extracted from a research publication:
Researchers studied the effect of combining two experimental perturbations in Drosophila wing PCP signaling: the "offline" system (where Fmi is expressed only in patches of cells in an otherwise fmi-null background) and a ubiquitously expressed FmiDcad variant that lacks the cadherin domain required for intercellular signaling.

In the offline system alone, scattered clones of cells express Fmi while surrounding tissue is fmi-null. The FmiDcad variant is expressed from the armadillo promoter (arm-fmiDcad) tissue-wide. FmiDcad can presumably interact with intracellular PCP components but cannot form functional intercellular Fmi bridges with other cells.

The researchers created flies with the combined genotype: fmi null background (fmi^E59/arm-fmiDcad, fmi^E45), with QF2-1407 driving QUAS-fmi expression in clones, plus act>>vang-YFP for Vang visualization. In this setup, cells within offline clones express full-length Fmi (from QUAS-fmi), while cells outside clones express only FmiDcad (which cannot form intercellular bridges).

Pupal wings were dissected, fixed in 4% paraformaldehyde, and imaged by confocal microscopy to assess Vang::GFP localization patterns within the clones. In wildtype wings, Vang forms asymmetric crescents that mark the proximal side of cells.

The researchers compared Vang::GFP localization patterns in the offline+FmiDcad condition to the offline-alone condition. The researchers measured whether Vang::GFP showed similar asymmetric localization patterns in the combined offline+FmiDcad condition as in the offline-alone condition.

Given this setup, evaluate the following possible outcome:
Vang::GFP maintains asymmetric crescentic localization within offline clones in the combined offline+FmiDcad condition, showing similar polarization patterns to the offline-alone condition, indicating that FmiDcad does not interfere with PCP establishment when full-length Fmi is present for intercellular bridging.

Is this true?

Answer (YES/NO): NO